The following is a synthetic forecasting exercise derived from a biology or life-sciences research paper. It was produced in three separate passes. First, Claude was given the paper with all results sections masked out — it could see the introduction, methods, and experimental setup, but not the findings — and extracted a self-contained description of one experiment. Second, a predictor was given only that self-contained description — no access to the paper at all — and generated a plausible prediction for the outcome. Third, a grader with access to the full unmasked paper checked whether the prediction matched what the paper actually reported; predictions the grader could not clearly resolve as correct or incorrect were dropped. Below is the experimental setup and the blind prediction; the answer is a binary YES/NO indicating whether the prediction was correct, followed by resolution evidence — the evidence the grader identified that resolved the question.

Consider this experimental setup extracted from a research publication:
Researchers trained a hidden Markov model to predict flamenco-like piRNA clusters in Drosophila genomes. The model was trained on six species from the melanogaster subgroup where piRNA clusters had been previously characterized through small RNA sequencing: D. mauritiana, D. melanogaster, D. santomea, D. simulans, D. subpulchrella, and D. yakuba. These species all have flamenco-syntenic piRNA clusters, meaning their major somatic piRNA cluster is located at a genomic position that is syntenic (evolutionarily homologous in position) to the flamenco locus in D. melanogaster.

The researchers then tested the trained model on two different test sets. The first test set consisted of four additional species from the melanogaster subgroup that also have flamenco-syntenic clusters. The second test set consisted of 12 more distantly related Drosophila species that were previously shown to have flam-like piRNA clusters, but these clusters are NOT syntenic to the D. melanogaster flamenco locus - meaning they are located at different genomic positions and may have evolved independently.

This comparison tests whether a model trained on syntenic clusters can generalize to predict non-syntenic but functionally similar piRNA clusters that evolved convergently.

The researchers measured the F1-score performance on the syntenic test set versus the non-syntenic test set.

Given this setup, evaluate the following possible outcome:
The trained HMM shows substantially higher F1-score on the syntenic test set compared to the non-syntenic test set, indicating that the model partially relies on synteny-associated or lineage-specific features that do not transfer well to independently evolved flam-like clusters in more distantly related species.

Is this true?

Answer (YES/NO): YES